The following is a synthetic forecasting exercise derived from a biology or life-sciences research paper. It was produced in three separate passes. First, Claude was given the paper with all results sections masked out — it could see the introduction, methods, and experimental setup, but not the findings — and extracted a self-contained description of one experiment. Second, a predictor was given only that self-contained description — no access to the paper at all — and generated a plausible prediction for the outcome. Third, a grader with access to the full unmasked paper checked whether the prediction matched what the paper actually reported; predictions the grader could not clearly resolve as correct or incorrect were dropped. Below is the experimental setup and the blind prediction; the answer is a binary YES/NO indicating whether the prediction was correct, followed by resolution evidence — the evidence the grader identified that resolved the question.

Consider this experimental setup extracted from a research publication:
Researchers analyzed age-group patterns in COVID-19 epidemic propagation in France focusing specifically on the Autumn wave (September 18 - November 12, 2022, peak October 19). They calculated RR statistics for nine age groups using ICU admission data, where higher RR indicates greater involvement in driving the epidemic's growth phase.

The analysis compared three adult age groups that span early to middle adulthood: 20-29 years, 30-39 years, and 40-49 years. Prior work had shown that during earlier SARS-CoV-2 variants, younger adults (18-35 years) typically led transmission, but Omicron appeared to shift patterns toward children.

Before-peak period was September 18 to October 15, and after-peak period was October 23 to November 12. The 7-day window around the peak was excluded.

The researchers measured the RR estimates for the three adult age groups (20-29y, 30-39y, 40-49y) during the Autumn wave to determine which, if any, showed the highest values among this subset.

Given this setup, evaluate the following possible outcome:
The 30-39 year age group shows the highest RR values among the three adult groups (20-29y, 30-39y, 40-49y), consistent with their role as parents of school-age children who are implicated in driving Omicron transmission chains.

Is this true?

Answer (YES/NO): YES